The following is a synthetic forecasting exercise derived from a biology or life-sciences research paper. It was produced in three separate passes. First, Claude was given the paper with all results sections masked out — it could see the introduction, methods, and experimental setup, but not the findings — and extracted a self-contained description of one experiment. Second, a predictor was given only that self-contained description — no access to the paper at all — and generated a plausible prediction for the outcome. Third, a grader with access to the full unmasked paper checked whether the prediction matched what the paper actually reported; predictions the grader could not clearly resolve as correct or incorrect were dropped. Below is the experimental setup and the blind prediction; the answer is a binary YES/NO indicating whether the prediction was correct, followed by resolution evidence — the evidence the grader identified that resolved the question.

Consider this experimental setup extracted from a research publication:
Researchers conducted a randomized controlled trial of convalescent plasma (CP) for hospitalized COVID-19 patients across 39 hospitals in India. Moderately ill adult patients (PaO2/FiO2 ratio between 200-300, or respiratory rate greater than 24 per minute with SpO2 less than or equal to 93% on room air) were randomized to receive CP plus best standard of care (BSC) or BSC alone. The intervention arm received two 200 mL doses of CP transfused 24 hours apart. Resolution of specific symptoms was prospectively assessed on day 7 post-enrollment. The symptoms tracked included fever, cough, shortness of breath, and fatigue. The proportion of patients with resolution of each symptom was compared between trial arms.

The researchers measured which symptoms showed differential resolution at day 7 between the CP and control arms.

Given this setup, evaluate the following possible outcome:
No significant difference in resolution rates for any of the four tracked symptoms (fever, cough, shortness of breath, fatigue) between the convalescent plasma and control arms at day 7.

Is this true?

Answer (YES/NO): NO